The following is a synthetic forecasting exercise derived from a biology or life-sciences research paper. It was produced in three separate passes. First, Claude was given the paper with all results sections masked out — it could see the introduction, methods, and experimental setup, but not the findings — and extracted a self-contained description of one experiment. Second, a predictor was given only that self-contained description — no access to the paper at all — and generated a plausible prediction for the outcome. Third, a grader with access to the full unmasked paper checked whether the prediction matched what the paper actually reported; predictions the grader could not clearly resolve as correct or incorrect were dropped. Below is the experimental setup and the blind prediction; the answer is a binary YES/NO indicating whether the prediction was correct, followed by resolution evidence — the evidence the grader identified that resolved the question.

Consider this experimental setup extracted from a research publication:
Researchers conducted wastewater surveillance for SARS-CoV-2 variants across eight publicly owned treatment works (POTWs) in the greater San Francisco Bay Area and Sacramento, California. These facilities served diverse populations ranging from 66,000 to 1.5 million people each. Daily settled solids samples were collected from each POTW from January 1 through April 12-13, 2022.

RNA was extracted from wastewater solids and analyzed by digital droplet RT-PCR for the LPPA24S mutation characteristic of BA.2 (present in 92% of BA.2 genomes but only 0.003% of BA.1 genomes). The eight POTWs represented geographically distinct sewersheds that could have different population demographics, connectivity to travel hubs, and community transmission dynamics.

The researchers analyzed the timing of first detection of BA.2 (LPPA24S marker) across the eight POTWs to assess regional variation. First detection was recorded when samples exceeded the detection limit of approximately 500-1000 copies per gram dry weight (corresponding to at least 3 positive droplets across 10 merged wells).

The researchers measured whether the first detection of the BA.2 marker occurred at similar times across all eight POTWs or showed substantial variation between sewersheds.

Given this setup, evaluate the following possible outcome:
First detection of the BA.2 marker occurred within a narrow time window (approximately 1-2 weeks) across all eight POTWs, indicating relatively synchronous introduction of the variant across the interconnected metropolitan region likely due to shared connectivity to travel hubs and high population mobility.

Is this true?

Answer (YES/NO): NO